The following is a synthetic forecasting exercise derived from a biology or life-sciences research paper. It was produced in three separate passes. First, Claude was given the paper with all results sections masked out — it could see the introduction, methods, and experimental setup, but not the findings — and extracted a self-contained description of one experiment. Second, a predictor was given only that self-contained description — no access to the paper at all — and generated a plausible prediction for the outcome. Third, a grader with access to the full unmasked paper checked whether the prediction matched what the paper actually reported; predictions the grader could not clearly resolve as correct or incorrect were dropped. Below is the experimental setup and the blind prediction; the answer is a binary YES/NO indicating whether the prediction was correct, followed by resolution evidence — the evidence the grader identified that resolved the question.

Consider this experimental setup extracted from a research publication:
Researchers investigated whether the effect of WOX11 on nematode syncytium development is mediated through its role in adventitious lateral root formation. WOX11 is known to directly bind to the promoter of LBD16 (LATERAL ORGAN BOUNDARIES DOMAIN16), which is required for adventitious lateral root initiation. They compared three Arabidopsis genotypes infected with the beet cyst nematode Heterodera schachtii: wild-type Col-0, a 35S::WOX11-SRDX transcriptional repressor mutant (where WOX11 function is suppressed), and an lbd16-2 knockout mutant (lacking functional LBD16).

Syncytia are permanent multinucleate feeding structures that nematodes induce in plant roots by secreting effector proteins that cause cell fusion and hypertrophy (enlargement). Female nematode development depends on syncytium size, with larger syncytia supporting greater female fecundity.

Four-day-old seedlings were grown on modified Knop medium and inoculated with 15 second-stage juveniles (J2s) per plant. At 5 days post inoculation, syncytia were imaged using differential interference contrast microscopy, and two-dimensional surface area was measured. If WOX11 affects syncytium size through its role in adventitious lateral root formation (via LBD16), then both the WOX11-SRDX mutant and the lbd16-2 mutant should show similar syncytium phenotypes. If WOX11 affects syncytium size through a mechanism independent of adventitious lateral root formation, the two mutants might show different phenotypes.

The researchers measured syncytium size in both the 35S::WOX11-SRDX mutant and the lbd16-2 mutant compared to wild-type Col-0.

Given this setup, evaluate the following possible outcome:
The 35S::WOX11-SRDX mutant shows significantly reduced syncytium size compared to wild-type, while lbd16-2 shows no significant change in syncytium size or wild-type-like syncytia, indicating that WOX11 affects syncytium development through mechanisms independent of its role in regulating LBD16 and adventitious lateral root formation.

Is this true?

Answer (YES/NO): NO